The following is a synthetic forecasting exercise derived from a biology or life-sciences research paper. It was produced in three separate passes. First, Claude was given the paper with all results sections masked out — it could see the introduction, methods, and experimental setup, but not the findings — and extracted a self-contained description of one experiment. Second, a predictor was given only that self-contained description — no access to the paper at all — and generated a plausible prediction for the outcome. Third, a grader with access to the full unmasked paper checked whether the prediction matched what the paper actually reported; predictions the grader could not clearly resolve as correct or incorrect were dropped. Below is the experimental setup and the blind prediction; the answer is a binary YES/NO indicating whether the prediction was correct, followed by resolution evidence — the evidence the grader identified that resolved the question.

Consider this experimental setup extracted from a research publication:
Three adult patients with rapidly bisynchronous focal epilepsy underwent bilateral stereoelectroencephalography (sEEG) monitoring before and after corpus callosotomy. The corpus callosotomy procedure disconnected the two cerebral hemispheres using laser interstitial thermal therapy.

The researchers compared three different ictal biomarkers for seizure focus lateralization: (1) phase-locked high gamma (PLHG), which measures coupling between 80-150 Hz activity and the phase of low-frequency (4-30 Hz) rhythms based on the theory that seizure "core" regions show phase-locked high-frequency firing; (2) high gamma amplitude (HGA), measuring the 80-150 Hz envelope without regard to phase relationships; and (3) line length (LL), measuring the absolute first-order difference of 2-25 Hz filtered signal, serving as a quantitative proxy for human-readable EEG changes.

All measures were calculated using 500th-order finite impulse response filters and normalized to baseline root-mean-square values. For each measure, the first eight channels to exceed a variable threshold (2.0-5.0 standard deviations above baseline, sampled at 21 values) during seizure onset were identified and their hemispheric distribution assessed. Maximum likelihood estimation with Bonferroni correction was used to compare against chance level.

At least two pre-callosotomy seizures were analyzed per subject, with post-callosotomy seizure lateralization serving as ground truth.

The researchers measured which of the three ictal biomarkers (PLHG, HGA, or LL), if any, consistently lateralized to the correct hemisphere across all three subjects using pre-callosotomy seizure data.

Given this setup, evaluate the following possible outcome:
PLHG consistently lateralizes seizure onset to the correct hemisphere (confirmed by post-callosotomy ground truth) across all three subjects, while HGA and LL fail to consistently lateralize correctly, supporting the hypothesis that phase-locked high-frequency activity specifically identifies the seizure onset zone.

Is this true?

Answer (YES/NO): NO